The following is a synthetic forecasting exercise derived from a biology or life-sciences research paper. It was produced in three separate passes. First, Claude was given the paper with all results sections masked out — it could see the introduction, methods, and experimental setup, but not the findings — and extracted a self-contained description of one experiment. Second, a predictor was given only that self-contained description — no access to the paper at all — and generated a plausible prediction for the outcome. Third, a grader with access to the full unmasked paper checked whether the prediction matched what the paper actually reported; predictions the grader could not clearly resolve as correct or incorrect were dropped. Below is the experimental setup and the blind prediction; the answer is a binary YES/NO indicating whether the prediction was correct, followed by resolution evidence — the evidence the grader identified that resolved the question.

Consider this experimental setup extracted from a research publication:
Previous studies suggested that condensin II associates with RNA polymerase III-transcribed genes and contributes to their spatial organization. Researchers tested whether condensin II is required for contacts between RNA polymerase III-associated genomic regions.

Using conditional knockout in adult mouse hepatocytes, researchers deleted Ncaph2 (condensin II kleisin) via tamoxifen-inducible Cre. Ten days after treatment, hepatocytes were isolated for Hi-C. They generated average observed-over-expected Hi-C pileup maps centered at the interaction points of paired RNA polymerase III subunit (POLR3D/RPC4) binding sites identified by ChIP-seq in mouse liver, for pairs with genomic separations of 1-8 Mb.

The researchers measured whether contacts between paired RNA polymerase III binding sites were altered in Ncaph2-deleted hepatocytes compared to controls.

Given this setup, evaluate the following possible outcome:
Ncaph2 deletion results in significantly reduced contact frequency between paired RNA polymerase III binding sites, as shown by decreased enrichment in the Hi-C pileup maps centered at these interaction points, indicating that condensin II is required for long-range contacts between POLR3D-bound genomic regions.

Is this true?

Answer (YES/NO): NO